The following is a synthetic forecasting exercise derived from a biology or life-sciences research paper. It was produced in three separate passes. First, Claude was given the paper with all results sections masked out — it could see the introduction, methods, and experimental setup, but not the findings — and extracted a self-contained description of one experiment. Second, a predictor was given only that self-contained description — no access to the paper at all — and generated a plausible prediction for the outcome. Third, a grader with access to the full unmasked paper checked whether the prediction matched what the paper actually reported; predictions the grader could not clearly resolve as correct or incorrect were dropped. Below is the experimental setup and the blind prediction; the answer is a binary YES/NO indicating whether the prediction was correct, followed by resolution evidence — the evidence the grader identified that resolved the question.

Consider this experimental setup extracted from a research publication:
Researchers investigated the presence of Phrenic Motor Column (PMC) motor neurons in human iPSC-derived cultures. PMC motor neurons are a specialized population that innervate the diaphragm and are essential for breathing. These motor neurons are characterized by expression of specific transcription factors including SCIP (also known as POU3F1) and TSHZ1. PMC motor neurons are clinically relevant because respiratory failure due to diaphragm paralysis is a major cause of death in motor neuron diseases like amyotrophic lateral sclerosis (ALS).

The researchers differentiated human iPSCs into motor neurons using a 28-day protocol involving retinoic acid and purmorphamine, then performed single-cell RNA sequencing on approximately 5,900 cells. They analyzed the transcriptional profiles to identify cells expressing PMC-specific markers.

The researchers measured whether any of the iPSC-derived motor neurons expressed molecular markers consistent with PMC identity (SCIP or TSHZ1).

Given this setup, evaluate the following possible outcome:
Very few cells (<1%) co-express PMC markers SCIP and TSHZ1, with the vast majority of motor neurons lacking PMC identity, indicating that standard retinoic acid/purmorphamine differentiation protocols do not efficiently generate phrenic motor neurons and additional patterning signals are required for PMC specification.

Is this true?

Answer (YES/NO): NO